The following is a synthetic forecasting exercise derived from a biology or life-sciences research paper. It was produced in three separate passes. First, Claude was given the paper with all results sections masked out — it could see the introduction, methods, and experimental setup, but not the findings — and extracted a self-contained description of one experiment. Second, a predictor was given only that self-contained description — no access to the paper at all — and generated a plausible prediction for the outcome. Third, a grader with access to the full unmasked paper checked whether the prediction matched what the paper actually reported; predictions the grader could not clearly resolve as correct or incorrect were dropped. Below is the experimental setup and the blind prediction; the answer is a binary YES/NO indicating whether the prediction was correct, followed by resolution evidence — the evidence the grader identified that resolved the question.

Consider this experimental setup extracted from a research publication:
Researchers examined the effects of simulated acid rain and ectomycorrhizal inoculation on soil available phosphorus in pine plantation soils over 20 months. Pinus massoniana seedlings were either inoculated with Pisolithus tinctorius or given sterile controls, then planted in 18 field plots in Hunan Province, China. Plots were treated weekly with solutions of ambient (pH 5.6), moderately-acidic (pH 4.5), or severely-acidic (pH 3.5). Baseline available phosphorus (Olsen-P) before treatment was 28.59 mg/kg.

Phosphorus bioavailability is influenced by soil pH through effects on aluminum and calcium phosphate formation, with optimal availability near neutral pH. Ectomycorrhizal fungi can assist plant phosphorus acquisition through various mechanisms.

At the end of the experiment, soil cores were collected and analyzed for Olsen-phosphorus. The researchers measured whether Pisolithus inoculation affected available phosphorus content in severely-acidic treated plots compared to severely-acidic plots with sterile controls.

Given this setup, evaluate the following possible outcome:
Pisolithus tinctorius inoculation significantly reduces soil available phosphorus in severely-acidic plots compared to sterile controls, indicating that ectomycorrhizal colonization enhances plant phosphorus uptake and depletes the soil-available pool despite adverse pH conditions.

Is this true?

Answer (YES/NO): NO